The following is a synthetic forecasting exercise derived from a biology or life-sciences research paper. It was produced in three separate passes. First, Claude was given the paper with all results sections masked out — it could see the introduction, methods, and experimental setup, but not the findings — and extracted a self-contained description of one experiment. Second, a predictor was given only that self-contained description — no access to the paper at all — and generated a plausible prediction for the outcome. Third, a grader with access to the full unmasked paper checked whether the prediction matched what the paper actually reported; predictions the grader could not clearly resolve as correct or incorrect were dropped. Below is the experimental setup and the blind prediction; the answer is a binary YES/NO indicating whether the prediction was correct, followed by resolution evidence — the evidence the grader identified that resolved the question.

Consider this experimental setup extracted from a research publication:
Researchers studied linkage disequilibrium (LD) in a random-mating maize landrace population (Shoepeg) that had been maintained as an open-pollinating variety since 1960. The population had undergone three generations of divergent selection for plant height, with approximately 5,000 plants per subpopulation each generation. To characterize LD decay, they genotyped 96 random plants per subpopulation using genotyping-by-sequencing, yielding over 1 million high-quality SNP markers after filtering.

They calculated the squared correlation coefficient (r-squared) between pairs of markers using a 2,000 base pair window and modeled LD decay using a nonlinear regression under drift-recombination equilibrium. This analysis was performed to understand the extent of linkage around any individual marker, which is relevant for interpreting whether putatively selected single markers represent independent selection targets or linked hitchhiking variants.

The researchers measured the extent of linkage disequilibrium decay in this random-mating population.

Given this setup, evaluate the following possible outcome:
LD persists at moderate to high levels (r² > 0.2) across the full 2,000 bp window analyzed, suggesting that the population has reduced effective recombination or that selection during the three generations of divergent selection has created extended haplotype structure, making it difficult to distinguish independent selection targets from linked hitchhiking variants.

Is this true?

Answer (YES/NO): YES